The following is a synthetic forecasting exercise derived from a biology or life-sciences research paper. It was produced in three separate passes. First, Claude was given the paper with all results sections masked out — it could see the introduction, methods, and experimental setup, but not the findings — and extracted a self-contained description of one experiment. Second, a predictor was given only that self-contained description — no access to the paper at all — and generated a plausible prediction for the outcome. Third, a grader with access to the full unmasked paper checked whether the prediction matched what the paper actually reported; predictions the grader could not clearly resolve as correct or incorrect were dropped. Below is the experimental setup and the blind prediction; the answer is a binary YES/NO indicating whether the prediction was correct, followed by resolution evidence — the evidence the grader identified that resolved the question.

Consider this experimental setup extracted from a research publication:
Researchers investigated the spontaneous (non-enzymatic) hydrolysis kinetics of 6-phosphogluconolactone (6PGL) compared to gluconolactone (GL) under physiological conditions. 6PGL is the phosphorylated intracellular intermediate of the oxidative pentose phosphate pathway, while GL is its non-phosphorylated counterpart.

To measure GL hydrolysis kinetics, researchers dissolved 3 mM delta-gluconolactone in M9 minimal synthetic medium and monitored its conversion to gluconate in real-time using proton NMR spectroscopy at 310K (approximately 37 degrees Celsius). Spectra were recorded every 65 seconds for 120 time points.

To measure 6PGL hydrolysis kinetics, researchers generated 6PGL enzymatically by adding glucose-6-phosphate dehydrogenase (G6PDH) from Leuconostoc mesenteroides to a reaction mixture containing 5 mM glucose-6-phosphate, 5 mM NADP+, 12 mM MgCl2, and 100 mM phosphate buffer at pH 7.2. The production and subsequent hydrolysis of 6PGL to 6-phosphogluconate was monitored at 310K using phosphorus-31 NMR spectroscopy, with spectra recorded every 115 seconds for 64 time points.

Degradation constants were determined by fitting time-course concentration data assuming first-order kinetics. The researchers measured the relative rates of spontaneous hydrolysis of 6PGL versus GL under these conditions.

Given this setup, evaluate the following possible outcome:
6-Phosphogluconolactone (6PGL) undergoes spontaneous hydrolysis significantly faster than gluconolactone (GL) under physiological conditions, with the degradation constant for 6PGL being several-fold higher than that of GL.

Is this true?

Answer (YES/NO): NO